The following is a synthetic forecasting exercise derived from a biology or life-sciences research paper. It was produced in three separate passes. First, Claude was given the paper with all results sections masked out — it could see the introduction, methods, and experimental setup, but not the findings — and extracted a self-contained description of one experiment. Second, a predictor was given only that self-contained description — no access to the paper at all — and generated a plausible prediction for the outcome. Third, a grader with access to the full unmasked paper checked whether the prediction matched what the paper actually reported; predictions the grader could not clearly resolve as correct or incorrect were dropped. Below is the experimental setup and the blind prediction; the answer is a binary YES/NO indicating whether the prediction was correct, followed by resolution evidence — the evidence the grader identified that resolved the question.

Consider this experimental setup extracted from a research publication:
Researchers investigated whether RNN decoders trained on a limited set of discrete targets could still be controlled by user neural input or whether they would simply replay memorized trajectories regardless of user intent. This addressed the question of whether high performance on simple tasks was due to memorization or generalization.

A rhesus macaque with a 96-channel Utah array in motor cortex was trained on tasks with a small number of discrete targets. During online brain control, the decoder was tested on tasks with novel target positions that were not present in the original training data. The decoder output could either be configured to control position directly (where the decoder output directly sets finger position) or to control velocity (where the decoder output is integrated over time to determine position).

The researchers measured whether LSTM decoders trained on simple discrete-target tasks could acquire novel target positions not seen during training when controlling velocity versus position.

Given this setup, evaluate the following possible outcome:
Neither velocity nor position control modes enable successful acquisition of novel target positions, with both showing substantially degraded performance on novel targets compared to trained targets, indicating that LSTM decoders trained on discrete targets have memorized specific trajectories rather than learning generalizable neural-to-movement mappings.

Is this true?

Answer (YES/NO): NO